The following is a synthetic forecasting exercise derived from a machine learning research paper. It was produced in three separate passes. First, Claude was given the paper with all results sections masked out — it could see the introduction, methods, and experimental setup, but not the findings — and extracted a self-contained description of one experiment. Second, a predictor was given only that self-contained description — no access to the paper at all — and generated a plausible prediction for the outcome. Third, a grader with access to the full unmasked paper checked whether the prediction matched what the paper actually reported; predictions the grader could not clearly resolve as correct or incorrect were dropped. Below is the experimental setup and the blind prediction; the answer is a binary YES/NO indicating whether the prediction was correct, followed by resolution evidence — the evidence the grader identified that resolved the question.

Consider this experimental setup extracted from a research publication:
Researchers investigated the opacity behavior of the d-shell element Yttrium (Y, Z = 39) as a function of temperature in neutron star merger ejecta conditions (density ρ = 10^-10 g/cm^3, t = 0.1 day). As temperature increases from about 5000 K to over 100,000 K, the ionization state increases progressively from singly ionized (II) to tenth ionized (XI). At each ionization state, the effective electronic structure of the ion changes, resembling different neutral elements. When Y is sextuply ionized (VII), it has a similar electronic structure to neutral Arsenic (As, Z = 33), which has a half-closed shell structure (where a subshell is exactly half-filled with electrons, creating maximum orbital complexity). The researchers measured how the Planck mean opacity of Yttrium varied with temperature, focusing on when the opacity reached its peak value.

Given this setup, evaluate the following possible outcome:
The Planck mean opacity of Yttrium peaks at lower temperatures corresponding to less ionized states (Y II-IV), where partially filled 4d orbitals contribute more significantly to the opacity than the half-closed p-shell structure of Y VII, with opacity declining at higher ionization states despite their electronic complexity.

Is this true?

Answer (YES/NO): NO